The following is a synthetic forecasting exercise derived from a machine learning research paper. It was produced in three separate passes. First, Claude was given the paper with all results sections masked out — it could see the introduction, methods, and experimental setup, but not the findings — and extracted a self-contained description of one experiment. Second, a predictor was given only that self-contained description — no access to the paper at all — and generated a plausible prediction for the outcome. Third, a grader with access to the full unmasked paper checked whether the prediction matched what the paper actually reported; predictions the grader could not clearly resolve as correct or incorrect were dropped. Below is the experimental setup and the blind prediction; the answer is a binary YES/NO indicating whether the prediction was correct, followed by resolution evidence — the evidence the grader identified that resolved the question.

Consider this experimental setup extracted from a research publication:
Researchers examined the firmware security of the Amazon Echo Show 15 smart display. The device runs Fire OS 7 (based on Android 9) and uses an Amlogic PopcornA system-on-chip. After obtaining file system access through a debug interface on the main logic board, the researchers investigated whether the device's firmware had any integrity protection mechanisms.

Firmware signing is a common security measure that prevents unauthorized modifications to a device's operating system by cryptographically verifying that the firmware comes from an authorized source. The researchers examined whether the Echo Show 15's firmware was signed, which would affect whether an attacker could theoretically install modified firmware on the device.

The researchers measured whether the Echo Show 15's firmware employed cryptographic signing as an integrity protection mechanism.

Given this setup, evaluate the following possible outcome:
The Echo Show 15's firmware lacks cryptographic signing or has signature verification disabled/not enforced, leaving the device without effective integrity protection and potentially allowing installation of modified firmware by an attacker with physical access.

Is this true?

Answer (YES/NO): NO